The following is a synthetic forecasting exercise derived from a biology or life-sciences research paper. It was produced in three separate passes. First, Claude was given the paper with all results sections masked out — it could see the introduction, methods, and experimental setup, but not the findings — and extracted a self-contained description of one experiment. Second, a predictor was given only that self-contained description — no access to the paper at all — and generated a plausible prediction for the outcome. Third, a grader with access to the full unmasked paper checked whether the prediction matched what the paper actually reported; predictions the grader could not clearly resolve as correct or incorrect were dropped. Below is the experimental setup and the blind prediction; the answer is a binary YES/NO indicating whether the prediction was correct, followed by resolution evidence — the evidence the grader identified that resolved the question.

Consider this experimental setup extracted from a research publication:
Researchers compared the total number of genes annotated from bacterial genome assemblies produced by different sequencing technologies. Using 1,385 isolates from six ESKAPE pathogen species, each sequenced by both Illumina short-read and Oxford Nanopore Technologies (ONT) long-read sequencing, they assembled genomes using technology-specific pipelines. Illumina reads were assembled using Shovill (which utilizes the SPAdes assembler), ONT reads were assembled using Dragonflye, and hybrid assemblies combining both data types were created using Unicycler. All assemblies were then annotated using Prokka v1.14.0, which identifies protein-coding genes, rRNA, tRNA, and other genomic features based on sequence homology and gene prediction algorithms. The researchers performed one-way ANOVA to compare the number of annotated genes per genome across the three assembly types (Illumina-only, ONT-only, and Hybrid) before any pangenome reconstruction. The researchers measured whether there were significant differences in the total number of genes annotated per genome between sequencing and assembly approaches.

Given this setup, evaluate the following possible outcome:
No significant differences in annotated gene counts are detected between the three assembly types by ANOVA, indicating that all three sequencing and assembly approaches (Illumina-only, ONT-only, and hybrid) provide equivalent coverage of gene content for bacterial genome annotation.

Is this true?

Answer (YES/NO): NO